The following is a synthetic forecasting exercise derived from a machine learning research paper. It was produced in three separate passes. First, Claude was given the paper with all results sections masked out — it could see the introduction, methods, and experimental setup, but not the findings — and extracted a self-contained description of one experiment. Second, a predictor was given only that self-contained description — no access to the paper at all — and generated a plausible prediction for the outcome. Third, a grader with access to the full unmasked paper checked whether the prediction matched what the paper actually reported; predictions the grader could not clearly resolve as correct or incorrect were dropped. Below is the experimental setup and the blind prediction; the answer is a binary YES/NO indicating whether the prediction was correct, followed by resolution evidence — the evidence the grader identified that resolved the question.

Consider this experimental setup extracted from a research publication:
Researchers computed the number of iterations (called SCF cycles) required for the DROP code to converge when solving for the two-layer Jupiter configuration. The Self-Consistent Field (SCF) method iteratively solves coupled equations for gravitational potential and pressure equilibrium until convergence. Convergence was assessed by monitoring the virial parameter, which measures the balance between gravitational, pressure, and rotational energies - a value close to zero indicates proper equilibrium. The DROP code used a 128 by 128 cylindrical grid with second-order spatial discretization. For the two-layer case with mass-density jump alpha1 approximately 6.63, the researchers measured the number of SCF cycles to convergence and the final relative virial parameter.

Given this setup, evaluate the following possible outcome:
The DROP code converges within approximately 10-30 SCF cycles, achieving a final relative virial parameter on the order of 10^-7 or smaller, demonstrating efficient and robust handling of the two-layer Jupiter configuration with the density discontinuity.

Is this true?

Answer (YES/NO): NO